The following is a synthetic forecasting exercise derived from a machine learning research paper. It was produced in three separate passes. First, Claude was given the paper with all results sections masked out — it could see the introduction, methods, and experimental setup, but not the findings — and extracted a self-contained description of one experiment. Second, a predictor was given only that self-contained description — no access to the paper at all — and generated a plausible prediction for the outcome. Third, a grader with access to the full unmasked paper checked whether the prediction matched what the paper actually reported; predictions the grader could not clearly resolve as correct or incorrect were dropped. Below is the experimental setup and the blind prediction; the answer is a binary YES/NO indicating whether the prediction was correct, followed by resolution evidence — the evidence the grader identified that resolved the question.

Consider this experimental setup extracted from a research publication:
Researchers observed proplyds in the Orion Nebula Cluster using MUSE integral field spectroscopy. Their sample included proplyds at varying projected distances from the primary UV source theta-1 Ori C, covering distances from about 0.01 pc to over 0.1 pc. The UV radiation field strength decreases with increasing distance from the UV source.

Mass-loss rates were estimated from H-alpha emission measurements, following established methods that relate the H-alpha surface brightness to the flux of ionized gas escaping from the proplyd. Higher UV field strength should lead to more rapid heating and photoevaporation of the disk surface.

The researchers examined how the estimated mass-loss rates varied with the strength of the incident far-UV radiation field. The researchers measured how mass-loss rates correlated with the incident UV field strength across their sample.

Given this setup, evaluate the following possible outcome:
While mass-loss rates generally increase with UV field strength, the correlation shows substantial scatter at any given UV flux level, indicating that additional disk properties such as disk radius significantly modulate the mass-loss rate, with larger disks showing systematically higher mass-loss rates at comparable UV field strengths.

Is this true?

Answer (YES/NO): NO